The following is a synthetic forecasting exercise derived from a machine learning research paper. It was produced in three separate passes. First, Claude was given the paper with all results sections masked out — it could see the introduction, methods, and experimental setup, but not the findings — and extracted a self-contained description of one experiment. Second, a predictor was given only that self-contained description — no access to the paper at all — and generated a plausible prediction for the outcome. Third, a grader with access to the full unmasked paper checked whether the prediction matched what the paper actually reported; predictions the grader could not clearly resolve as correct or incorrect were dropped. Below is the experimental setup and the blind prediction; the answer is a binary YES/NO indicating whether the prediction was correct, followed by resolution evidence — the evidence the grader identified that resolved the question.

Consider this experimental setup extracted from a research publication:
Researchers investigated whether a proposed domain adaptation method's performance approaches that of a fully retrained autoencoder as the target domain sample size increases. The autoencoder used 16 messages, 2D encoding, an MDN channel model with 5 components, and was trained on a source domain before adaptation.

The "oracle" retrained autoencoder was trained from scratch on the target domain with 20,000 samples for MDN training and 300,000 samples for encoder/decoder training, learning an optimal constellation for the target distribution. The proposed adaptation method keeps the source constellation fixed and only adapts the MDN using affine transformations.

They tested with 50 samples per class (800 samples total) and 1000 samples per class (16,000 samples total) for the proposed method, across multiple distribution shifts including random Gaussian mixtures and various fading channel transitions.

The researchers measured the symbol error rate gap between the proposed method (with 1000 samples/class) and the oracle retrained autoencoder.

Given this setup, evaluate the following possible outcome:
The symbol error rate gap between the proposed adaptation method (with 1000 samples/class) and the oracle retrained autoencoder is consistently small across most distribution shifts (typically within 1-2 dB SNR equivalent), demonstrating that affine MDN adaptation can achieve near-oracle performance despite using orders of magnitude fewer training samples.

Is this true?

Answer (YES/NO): NO